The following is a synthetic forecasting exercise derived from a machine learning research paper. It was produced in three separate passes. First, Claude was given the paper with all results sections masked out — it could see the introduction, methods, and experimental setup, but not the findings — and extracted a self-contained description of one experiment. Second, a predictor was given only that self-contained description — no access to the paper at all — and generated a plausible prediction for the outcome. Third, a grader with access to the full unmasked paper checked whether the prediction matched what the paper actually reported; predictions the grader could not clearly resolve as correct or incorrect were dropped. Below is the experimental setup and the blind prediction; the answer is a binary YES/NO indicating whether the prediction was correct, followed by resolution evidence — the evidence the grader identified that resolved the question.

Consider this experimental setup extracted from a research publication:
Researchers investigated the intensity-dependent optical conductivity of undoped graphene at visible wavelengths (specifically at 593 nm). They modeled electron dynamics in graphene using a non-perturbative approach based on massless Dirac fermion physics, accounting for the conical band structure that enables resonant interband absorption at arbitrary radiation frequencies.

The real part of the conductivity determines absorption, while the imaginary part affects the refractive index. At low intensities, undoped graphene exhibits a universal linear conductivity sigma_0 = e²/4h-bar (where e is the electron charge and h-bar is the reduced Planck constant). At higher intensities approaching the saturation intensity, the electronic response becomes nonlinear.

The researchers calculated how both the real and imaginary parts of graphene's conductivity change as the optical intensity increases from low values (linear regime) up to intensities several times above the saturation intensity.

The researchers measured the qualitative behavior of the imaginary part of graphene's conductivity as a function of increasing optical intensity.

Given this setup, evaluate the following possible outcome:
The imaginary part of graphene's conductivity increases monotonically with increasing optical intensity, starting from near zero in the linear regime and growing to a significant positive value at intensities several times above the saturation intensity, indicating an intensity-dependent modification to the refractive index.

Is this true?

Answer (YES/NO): NO